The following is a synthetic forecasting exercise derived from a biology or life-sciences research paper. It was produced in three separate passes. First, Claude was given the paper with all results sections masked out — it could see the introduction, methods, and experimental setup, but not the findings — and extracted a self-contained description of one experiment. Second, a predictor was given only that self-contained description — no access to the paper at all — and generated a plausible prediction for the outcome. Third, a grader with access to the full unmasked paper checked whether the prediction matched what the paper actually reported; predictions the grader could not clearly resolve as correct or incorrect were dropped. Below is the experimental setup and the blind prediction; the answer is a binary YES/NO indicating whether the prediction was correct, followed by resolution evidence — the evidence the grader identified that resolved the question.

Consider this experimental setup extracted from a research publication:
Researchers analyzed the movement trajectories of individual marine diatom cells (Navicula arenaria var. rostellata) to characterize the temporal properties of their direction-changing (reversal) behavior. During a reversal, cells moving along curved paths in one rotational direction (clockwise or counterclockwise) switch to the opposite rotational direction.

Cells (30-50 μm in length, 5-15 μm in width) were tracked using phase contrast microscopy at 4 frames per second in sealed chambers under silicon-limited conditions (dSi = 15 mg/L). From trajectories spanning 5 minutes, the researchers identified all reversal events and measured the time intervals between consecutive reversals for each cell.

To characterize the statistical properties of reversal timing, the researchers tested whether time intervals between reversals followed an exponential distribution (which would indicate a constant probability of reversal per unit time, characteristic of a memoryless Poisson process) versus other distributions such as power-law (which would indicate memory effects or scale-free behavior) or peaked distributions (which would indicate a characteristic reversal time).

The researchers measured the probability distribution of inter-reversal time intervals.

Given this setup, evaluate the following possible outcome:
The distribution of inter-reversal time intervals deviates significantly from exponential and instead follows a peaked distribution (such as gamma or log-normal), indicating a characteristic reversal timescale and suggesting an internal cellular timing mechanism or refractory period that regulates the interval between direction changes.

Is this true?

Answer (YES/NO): NO